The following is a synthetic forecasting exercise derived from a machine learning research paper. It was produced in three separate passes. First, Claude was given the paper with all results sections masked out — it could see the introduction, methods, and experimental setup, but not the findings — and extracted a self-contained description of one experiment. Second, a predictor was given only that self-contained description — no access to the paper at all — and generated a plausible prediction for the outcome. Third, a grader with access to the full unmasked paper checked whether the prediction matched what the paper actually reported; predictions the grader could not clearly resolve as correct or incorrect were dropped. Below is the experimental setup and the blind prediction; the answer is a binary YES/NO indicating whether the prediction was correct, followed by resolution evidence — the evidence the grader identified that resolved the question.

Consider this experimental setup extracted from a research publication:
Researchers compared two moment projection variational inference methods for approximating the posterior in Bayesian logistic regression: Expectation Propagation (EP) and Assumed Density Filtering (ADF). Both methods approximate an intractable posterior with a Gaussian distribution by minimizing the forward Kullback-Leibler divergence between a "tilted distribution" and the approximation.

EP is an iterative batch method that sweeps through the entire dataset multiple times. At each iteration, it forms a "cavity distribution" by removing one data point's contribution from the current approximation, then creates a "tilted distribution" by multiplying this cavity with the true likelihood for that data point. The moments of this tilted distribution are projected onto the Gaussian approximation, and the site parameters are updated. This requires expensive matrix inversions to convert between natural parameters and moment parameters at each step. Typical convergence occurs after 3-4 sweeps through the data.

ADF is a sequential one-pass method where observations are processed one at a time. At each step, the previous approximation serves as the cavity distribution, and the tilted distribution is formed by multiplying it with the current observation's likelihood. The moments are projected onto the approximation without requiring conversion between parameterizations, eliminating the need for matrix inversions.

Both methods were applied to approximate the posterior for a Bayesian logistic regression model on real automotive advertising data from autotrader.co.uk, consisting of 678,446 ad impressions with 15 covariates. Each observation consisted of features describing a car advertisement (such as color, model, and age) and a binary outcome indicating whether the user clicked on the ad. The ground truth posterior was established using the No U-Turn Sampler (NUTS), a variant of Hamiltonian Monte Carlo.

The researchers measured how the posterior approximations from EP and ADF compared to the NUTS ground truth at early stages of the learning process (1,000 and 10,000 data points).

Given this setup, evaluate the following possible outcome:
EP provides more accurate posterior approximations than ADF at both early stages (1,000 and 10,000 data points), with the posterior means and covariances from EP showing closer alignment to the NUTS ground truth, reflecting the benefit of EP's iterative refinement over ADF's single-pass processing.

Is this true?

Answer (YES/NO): YES